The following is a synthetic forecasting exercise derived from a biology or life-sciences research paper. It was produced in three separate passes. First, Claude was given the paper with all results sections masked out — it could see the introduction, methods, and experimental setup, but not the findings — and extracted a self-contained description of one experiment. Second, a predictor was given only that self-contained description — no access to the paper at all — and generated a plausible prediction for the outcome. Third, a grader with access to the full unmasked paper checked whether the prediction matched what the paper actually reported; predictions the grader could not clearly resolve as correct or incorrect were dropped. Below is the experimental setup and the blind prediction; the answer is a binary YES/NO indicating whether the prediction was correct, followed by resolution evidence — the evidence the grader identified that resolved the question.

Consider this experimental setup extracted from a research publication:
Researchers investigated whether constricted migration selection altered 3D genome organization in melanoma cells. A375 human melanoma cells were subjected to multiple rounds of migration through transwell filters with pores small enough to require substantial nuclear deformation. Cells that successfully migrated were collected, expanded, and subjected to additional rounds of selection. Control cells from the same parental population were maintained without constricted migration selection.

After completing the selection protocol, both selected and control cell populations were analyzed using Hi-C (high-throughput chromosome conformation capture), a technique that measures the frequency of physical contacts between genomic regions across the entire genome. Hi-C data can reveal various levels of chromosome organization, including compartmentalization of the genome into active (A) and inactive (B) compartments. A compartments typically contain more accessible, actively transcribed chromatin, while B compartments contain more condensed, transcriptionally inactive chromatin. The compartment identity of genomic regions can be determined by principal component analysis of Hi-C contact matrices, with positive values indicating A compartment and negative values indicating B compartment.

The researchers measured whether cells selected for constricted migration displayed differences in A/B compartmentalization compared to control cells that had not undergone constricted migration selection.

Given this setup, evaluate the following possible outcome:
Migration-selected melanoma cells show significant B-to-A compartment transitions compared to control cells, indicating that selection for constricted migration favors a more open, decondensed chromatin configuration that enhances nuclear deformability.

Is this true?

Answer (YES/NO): NO